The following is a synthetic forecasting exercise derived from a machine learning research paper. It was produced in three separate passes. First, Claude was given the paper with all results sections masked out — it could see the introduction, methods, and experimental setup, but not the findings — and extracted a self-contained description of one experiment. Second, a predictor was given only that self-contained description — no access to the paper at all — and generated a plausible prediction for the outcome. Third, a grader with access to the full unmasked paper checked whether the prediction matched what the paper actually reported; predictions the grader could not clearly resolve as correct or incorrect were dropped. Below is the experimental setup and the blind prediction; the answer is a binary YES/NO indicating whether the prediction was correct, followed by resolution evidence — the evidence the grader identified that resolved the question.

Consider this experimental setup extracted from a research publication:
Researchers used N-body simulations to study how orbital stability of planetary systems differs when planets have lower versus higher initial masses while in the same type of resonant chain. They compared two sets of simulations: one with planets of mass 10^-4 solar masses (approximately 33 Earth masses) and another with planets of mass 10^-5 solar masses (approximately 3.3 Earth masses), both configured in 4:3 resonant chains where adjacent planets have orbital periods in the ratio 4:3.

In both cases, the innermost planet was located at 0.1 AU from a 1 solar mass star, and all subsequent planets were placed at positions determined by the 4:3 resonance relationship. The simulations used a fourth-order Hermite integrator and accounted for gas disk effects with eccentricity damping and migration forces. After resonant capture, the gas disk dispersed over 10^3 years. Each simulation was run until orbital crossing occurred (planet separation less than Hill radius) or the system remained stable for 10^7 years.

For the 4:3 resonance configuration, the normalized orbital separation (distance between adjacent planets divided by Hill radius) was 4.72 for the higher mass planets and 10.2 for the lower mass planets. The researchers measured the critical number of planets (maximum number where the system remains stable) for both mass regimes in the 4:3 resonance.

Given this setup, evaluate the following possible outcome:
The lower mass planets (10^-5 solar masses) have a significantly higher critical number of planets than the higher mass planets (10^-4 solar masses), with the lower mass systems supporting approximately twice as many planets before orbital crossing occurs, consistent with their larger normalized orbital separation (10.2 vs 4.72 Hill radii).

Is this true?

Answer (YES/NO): YES